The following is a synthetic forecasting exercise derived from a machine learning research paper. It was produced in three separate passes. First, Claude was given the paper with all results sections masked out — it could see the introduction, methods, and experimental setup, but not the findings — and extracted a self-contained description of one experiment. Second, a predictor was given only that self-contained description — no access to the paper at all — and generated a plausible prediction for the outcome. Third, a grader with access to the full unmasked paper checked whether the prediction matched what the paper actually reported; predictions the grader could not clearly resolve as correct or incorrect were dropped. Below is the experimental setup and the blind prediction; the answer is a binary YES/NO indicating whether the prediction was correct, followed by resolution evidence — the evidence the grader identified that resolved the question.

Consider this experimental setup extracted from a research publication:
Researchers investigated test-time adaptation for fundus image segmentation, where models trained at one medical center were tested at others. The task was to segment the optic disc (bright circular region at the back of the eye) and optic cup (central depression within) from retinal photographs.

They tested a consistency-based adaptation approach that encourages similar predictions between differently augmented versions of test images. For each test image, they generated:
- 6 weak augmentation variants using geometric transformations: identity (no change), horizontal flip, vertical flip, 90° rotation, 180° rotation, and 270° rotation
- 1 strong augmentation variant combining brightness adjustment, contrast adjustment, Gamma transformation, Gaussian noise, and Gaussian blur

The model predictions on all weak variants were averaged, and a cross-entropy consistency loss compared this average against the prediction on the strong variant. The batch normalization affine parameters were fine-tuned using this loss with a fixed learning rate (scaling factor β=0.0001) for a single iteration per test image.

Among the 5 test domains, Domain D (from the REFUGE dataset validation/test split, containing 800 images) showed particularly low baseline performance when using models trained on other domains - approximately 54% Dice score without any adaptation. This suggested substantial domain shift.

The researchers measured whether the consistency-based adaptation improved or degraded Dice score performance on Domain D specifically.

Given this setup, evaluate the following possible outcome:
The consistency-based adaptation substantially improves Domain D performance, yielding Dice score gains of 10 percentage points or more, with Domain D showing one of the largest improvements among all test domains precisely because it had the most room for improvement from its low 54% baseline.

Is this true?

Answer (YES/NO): NO